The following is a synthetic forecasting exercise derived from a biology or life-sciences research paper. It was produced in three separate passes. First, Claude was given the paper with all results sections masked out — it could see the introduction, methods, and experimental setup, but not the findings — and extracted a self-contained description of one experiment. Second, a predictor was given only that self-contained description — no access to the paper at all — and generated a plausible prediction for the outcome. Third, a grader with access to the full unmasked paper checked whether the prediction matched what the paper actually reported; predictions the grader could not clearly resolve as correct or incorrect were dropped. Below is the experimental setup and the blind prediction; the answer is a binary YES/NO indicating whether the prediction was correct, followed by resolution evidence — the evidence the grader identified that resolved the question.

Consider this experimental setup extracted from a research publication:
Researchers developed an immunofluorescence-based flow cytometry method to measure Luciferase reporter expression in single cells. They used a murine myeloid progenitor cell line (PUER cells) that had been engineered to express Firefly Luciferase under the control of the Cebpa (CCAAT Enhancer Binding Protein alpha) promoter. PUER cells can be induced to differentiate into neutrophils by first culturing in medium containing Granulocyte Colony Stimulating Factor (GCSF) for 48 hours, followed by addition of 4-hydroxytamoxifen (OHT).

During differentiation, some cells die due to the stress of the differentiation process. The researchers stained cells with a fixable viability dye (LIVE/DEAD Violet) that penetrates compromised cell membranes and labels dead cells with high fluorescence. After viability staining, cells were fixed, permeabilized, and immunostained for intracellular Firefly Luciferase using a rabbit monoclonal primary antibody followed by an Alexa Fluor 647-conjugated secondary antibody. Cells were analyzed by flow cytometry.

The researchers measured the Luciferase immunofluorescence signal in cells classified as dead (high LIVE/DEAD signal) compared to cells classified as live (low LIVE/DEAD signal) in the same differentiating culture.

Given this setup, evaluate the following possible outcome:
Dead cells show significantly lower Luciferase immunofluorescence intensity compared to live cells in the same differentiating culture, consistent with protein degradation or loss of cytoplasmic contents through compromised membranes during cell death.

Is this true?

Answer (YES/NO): YES